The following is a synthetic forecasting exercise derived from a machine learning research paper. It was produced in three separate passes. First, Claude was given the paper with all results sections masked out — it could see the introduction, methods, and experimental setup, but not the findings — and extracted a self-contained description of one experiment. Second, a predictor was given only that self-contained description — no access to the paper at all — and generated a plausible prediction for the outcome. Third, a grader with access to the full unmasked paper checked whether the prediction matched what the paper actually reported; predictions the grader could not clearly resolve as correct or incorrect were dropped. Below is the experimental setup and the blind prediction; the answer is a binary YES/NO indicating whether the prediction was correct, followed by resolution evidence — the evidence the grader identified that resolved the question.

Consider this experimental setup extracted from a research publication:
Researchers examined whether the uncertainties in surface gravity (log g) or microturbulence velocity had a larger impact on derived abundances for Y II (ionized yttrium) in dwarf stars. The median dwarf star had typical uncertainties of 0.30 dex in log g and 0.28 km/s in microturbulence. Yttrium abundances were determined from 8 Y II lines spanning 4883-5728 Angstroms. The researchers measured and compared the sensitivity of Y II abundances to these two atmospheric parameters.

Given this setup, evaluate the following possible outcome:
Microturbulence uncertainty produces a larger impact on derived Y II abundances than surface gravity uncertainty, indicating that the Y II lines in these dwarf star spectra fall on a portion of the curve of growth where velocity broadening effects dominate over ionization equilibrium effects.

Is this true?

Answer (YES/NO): NO